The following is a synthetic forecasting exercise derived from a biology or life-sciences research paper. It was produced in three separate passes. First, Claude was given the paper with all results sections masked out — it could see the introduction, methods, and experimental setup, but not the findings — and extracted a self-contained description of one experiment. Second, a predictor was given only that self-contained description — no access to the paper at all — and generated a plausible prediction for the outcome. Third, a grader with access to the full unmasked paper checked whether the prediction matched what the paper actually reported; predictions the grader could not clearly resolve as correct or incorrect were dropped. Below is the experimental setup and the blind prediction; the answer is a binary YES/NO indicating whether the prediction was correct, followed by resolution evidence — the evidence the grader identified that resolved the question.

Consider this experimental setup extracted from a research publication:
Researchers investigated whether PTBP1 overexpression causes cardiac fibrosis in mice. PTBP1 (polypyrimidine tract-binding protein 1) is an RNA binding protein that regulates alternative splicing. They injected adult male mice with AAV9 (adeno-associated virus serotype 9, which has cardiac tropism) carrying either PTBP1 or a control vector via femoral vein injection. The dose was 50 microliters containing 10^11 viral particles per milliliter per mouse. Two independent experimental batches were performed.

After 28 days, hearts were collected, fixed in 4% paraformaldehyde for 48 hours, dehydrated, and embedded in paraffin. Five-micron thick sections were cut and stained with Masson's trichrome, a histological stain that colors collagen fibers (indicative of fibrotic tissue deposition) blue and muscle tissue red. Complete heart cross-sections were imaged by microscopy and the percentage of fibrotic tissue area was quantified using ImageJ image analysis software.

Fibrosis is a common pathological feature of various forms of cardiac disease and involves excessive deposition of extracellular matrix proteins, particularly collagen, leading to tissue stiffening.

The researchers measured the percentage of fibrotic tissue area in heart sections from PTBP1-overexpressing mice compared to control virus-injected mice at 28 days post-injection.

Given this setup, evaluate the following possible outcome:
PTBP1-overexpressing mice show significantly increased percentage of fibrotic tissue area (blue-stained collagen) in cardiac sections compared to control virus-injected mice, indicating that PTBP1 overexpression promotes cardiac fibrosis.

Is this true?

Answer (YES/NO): NO